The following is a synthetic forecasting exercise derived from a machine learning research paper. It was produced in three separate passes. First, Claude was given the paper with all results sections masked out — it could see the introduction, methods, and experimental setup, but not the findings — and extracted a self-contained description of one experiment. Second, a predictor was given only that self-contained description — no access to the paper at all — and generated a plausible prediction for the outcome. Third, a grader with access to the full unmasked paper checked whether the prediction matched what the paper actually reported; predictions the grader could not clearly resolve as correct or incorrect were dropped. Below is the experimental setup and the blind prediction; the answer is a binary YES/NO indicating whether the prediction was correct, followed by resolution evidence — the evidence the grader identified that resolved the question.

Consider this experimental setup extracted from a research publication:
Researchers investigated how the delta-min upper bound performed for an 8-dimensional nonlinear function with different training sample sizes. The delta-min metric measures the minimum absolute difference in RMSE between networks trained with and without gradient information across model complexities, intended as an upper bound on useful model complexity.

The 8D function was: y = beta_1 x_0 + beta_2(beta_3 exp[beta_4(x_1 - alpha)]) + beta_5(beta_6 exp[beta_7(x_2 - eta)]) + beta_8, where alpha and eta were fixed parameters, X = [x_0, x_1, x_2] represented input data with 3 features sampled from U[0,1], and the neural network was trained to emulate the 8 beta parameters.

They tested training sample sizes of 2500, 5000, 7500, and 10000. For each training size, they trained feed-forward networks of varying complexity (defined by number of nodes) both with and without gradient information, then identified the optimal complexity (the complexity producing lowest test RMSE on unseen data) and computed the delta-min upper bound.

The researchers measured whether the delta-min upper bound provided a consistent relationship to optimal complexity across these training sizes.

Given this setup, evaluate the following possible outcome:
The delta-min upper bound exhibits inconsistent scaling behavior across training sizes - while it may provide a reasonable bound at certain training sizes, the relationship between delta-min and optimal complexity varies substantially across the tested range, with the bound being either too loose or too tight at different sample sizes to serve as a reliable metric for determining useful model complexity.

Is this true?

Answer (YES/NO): YES